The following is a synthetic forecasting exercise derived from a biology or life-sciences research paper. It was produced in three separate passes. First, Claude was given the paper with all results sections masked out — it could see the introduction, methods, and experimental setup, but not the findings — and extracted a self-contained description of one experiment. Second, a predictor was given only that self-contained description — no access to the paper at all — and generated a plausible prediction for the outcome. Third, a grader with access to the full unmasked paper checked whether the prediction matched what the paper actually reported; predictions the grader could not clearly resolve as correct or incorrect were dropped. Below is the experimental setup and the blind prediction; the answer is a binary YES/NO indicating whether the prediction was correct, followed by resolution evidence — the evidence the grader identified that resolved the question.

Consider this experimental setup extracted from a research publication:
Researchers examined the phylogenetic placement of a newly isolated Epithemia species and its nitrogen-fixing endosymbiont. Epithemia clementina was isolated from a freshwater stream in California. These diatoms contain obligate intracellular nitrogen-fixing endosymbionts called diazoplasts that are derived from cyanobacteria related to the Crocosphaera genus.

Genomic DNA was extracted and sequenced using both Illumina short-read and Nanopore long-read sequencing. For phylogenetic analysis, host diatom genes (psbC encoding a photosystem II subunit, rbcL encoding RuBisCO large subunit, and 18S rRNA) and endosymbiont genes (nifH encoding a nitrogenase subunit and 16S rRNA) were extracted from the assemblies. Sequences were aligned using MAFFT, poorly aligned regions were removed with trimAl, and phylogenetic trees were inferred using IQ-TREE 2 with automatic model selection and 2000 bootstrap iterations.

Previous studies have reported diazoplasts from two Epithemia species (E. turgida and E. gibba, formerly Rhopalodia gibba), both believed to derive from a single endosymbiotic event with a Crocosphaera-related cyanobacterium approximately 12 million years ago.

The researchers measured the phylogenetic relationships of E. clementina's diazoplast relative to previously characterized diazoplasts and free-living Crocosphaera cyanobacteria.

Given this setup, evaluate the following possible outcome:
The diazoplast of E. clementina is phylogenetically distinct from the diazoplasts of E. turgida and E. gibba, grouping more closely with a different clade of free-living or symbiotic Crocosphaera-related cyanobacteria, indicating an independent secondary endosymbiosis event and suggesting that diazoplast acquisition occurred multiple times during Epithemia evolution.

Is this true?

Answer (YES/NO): NO